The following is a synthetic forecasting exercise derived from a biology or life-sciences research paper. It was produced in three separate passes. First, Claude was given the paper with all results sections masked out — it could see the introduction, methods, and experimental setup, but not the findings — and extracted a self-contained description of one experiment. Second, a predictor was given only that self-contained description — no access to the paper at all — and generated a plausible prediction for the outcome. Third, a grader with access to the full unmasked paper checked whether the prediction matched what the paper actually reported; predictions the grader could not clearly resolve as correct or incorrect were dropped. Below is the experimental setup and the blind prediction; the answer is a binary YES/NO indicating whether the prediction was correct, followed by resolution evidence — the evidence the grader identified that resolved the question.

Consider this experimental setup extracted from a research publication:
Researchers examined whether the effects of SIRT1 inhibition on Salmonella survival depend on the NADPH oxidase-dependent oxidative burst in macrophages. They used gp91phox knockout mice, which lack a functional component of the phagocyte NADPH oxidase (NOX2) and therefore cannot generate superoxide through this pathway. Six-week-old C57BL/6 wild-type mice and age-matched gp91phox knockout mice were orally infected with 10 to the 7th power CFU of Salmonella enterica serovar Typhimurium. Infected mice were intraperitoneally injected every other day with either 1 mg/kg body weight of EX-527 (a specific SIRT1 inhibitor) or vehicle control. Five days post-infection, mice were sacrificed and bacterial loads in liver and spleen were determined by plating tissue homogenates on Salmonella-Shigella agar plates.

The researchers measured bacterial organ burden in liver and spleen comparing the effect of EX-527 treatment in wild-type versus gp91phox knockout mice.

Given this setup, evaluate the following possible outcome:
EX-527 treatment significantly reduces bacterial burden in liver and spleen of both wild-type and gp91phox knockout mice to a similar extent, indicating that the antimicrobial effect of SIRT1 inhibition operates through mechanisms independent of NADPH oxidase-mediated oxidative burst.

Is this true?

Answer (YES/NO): NO